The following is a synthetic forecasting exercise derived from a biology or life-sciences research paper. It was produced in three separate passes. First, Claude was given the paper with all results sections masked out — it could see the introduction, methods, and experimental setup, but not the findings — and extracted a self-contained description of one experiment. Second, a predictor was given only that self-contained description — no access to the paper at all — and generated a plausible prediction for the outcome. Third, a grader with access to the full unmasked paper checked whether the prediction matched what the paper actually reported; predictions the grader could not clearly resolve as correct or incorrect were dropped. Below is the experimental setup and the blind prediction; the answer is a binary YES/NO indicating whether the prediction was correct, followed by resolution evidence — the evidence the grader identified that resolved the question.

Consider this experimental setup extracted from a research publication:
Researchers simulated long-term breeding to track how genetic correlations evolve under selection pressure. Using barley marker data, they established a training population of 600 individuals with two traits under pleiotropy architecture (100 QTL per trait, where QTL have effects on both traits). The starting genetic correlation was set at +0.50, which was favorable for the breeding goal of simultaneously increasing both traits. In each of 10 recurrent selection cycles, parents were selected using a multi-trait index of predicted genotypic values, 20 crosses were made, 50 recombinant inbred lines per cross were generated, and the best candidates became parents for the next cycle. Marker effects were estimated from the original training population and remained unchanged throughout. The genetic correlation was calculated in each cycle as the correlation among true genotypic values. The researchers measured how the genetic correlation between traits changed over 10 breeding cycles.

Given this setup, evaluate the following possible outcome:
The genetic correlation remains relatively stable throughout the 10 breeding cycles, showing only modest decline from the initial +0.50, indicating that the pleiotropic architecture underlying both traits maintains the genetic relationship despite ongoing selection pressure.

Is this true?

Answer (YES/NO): NO